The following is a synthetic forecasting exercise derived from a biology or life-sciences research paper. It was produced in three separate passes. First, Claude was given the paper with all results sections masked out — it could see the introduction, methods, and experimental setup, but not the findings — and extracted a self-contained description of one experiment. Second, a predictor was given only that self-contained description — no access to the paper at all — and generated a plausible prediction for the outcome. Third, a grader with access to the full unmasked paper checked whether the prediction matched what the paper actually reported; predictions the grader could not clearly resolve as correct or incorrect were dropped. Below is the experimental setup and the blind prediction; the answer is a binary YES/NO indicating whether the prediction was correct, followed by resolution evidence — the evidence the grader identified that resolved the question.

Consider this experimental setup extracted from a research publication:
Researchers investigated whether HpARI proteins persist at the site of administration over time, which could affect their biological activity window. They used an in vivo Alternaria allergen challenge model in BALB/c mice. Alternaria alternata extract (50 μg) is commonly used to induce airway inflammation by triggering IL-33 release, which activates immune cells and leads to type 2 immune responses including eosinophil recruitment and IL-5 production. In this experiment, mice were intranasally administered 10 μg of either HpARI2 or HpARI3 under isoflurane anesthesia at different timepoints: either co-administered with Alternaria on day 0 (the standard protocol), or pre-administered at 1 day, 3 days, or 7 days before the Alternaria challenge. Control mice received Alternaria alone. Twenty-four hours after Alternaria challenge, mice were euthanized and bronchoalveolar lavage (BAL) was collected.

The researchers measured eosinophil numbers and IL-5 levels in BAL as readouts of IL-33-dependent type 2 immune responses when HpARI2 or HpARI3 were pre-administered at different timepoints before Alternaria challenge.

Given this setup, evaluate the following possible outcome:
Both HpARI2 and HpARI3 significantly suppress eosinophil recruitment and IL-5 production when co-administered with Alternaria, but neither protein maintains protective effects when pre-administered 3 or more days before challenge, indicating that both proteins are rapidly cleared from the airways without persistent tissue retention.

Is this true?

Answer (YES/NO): NO